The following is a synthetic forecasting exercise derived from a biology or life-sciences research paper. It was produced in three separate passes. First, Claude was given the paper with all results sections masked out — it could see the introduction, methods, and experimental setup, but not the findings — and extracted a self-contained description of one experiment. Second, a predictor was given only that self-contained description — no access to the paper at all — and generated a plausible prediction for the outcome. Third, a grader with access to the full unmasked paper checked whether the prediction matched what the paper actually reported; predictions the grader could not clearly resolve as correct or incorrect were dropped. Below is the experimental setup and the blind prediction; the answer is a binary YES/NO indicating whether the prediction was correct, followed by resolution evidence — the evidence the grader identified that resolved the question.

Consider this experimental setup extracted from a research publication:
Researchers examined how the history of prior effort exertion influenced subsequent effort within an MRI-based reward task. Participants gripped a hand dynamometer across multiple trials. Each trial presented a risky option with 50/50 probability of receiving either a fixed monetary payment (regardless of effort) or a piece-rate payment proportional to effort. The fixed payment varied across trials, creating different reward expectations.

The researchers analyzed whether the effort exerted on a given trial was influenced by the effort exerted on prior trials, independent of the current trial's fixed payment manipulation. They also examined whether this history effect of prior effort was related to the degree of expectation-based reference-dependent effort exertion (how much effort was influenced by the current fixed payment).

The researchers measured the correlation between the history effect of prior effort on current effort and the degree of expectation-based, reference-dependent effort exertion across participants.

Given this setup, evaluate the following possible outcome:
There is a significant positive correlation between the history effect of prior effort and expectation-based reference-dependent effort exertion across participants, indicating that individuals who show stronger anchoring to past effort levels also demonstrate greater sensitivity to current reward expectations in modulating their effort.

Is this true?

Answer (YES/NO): NO